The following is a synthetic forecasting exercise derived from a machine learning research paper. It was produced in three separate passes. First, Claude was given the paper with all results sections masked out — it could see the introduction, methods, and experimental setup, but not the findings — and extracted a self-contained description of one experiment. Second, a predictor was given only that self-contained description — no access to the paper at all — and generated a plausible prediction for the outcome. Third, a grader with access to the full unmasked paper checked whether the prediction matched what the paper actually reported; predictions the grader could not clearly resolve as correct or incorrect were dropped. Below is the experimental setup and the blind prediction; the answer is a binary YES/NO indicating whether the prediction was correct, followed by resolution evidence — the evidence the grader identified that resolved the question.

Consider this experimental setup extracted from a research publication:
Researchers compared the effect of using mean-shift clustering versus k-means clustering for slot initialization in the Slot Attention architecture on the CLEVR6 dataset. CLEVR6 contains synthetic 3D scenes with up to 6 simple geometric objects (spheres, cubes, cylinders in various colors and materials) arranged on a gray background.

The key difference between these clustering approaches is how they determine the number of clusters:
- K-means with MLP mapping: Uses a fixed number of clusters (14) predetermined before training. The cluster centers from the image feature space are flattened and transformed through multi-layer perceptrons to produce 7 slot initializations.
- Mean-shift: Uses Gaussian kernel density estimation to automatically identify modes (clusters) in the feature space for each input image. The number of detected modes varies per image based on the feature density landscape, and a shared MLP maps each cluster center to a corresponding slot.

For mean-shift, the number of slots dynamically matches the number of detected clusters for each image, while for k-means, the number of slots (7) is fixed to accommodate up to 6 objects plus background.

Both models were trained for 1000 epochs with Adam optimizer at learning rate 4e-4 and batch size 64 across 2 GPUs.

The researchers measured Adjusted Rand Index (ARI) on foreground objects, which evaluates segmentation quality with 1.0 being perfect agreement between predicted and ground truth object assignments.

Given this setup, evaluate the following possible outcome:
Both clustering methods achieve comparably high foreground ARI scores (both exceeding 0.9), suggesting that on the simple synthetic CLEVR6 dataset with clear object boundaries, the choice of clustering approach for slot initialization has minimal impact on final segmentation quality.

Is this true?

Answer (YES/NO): YES